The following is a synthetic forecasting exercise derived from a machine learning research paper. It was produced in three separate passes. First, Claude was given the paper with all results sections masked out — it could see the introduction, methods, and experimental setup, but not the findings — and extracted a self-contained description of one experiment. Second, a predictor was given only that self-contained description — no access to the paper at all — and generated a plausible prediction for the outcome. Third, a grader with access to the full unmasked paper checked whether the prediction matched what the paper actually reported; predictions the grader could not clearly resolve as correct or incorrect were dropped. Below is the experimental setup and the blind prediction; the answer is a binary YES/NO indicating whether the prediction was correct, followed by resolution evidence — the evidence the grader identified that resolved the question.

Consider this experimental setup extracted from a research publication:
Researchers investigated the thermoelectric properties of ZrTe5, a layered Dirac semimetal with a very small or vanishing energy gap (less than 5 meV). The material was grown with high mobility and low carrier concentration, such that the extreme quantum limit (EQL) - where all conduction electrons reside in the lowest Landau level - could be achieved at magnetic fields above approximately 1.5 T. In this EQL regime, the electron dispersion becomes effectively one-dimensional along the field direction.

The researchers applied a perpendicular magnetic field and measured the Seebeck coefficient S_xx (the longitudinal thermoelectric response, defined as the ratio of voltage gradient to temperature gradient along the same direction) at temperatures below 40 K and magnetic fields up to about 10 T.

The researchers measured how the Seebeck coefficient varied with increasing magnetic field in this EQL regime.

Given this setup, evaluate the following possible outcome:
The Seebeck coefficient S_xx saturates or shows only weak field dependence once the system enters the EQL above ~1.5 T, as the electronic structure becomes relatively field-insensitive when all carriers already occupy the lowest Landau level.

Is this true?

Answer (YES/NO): NO